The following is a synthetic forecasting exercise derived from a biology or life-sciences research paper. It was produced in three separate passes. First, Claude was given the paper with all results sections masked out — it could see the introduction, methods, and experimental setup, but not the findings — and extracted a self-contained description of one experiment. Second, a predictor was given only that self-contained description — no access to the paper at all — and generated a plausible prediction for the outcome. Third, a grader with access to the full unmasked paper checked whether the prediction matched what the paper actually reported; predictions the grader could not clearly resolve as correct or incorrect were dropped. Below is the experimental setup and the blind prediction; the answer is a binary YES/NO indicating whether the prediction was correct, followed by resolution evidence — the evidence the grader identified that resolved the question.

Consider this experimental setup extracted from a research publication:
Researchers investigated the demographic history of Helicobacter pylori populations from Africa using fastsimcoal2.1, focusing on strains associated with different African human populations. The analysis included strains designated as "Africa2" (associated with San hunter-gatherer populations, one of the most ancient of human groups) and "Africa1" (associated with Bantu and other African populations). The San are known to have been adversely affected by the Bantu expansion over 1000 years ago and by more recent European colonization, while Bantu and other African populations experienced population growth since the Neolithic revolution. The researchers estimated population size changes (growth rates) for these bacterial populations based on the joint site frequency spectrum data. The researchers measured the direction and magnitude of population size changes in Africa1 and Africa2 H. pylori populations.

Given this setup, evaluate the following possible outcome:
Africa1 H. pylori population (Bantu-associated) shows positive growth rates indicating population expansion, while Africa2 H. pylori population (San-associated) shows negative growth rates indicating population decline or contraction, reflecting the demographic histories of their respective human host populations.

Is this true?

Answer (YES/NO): NO